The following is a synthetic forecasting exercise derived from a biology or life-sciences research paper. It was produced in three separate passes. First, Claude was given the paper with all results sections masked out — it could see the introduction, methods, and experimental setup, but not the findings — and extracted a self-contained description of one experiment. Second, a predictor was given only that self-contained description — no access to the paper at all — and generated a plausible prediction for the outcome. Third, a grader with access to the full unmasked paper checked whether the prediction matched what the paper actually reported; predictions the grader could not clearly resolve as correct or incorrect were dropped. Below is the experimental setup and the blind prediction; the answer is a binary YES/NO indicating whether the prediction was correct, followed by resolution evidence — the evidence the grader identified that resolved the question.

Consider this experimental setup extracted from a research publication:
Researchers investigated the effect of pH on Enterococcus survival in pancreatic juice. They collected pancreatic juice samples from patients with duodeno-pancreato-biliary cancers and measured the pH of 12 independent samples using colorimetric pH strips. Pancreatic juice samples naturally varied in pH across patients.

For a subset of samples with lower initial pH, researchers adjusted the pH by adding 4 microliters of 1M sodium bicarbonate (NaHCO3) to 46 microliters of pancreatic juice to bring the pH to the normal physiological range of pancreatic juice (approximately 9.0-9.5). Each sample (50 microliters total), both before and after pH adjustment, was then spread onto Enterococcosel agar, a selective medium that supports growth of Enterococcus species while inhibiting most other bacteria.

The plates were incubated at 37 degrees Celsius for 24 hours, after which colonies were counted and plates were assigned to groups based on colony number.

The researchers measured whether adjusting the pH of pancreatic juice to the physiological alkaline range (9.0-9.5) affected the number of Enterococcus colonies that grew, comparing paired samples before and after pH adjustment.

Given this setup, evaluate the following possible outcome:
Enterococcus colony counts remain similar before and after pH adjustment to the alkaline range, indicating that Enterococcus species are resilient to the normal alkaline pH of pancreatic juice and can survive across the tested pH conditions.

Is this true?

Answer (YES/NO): NO